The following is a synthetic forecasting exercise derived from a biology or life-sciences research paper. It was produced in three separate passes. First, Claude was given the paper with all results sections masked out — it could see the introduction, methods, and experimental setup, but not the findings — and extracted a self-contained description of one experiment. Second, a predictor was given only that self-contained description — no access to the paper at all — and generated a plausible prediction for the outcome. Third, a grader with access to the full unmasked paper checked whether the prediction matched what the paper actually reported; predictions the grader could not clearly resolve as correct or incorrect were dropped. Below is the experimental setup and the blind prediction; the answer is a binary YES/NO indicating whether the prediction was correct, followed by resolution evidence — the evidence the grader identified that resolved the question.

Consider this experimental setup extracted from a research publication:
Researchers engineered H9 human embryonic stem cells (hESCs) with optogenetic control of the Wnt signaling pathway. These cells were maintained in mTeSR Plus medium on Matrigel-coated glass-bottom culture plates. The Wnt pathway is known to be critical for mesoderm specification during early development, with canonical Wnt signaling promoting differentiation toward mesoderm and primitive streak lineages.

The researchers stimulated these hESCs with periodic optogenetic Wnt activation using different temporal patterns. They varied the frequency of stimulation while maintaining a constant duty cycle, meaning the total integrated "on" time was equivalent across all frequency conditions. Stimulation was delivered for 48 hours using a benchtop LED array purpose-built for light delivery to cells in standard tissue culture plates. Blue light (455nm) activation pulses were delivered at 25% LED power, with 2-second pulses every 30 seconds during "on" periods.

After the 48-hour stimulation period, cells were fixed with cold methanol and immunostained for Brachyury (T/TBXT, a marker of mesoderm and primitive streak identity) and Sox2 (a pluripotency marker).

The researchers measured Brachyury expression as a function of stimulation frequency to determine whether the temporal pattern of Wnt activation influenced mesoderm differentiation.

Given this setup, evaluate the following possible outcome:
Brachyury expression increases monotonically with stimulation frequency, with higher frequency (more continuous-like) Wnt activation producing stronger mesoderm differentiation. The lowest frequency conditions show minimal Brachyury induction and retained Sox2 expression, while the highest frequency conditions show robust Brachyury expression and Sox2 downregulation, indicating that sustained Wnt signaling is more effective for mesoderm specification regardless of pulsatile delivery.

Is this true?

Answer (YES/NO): NO